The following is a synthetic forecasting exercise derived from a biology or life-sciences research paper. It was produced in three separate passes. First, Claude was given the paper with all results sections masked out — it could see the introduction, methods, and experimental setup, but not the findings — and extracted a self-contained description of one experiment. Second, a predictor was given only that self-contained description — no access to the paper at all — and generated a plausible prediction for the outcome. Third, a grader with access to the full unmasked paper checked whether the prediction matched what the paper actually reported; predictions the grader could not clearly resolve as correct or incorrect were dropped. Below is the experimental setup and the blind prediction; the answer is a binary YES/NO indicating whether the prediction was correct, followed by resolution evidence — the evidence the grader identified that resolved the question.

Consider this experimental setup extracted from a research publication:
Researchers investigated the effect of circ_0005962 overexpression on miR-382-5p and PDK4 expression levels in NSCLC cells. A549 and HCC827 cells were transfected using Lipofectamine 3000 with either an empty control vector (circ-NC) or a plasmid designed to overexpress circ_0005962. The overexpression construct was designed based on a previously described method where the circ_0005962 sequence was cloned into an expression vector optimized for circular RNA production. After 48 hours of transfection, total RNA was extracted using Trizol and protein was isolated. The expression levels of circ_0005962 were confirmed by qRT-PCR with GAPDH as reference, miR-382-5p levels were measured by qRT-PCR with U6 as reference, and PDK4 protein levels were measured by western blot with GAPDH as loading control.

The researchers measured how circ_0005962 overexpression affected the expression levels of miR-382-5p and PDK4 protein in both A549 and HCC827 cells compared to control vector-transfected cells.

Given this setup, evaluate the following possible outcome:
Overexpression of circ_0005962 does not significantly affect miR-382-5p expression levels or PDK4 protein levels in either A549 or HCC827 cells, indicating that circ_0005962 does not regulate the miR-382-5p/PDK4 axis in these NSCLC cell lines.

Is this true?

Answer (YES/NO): NO